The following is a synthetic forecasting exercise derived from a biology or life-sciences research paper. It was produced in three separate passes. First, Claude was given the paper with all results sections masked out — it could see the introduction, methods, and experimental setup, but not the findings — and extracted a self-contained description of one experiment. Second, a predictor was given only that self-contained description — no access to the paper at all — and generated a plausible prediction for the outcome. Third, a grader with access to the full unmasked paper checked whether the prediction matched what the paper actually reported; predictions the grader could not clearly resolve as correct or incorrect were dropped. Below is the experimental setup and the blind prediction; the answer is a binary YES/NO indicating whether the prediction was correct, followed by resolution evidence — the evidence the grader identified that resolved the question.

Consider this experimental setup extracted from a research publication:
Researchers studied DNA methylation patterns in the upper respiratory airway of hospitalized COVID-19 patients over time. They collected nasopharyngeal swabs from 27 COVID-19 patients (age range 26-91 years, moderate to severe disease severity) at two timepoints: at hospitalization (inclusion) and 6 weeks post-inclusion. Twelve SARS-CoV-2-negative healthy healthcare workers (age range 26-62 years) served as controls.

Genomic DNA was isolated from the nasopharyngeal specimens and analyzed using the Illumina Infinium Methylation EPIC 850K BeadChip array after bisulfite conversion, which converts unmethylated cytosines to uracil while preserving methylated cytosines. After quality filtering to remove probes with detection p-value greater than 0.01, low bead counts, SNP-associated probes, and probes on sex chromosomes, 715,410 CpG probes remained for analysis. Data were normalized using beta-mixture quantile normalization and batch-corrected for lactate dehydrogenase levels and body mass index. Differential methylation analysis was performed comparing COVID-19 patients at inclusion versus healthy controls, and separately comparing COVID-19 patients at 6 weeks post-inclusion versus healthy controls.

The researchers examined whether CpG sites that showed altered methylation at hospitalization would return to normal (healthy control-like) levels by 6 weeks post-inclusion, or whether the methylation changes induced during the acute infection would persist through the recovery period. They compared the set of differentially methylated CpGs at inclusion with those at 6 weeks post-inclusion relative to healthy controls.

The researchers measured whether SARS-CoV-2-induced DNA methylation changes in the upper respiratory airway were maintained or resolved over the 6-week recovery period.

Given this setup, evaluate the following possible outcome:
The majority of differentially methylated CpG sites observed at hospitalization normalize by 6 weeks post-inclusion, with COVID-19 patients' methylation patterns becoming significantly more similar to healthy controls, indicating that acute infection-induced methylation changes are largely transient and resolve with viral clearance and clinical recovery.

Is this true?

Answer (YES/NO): NO